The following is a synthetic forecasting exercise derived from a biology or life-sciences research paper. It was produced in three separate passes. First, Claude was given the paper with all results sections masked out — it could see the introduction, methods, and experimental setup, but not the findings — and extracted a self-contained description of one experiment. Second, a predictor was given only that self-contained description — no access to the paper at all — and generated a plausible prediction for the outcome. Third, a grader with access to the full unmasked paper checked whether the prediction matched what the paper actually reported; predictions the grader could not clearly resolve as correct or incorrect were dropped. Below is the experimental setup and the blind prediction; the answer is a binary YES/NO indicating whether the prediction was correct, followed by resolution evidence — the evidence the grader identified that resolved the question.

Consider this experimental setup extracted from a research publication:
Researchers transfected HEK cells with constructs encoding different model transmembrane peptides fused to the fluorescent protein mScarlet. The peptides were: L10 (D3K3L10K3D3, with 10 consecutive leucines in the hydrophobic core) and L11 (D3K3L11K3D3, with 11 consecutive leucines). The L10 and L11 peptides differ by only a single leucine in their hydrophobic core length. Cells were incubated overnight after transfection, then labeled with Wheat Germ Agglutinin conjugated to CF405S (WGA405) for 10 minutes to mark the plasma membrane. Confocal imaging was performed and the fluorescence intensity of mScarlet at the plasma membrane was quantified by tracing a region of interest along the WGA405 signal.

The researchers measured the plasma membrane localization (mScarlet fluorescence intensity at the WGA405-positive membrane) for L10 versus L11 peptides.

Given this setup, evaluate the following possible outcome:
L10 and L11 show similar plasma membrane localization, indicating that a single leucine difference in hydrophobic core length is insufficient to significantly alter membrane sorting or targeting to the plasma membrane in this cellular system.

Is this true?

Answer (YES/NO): NO